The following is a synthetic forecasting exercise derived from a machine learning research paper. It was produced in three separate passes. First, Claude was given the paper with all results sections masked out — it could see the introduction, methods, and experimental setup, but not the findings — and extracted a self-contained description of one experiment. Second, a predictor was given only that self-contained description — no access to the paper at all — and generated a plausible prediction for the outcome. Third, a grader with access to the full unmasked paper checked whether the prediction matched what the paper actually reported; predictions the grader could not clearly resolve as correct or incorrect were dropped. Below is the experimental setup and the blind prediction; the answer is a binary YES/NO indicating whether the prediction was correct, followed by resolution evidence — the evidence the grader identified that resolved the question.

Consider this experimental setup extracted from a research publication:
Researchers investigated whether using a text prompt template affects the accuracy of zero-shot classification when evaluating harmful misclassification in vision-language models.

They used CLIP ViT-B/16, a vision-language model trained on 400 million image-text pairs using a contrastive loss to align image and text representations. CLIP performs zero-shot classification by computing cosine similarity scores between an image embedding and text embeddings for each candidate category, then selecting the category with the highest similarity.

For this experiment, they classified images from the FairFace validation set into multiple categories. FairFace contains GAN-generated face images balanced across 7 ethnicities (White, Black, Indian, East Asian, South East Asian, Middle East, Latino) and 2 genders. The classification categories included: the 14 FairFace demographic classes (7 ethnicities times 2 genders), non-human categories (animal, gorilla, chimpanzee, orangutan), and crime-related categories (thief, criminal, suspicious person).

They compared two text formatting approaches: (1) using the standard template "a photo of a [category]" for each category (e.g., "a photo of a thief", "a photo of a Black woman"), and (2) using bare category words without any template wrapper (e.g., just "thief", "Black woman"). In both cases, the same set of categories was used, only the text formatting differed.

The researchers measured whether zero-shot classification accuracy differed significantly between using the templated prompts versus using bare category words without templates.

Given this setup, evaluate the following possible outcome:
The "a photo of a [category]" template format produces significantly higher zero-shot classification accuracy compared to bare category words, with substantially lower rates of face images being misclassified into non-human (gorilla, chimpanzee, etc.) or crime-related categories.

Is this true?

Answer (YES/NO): NO